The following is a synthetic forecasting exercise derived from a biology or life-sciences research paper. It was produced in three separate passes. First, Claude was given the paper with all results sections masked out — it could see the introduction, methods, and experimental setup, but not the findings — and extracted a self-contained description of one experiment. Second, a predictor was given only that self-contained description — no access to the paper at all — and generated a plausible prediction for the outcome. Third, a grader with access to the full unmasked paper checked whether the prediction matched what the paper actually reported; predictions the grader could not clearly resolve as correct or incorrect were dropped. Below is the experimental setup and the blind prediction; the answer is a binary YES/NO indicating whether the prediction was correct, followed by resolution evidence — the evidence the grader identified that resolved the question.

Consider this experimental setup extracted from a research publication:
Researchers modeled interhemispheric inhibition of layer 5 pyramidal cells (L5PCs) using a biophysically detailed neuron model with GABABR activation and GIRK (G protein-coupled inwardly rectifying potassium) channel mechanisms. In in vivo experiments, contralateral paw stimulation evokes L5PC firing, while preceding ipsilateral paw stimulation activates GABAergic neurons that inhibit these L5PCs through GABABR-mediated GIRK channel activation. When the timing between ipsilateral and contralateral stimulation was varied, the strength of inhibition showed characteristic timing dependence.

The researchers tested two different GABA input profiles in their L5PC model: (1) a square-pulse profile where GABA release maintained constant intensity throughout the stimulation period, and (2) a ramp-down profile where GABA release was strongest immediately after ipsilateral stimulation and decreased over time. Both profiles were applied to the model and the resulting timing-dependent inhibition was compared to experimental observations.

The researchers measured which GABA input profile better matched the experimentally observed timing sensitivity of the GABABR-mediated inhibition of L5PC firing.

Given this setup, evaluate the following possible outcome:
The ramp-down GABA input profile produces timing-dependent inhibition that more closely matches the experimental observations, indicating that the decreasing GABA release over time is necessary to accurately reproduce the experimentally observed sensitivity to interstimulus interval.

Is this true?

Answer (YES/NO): YES